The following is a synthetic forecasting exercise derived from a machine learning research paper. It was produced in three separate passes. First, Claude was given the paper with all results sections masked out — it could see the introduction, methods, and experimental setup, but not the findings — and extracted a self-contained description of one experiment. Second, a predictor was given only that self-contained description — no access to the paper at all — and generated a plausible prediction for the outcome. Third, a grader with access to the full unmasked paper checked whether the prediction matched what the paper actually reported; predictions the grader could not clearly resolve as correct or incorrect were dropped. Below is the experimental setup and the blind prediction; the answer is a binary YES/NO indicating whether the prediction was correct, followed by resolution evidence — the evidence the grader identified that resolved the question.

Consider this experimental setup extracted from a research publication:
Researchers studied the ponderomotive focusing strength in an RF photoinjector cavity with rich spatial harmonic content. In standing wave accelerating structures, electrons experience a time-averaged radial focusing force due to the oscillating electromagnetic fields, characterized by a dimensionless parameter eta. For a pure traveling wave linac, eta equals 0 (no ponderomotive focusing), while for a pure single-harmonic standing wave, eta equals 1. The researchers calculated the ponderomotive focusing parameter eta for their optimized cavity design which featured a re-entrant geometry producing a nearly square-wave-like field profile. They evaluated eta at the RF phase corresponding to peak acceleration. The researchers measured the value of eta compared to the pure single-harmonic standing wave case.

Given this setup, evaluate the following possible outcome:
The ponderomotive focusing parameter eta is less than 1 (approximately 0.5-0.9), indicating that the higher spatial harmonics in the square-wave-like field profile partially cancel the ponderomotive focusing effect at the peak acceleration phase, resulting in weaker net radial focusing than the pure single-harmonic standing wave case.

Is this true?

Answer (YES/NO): NO